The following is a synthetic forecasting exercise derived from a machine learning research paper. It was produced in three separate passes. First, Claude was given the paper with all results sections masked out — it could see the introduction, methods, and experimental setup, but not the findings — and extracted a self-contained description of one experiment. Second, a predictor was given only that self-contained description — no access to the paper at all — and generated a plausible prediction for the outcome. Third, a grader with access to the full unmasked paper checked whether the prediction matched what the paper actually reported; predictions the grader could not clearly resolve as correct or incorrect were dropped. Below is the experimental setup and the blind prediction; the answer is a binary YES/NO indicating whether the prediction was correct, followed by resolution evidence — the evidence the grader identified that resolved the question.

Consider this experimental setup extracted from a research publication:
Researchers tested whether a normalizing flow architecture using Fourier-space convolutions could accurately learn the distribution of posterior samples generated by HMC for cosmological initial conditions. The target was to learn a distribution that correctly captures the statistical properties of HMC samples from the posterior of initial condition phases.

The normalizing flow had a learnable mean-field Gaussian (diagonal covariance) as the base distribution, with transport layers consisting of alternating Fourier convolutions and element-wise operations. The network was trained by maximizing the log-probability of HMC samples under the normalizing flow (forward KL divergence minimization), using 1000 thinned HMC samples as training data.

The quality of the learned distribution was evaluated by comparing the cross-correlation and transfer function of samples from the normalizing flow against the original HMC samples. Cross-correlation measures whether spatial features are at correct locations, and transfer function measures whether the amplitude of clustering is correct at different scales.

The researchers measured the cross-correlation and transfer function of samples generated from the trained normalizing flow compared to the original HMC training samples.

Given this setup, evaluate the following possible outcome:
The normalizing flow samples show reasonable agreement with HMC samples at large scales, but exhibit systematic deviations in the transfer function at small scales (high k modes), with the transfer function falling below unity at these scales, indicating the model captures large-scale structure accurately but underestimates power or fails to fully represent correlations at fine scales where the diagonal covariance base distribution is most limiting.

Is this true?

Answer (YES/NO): NO